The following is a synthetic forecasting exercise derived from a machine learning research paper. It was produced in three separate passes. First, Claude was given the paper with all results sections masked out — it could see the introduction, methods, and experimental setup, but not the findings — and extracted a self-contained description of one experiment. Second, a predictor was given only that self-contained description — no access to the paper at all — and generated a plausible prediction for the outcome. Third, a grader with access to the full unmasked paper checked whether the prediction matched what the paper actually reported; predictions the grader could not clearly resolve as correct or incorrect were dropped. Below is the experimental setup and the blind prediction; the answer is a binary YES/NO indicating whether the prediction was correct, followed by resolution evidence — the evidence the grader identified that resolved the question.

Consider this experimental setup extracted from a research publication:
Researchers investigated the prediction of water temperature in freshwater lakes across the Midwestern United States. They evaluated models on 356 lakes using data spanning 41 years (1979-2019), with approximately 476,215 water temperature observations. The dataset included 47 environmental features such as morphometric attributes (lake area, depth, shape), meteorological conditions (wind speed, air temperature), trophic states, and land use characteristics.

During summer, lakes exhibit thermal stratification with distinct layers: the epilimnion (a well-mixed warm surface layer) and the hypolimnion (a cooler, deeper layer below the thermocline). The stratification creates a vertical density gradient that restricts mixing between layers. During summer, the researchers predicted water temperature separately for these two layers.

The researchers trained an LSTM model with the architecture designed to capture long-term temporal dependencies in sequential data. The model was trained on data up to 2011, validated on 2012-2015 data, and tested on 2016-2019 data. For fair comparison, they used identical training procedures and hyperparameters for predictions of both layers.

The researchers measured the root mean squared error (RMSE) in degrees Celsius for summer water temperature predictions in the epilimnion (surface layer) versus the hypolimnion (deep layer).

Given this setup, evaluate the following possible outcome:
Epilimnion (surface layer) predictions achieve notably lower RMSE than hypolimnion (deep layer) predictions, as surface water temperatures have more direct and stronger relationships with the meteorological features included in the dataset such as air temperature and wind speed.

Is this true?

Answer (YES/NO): YES